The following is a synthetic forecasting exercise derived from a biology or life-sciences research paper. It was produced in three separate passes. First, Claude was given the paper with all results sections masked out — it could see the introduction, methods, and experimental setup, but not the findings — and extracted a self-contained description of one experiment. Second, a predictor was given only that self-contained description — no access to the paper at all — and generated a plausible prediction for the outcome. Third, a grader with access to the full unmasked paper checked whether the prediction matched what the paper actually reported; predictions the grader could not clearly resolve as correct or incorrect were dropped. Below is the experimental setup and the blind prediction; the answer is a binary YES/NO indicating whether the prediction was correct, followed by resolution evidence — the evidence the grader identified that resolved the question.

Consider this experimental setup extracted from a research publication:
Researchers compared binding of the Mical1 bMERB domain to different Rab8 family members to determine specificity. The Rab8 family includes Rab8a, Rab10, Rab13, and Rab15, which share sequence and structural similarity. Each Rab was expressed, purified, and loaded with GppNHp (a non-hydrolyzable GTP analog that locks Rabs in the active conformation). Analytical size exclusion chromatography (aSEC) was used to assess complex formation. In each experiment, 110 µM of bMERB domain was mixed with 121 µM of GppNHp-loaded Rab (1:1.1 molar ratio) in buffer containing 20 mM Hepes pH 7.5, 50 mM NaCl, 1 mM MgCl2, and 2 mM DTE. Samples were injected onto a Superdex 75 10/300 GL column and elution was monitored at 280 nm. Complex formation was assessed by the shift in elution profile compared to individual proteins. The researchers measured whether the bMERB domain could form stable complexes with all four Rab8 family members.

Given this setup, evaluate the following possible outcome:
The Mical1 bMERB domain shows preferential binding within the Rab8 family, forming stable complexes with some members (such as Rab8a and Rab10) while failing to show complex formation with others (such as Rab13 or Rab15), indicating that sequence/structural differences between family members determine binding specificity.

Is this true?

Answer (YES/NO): NO